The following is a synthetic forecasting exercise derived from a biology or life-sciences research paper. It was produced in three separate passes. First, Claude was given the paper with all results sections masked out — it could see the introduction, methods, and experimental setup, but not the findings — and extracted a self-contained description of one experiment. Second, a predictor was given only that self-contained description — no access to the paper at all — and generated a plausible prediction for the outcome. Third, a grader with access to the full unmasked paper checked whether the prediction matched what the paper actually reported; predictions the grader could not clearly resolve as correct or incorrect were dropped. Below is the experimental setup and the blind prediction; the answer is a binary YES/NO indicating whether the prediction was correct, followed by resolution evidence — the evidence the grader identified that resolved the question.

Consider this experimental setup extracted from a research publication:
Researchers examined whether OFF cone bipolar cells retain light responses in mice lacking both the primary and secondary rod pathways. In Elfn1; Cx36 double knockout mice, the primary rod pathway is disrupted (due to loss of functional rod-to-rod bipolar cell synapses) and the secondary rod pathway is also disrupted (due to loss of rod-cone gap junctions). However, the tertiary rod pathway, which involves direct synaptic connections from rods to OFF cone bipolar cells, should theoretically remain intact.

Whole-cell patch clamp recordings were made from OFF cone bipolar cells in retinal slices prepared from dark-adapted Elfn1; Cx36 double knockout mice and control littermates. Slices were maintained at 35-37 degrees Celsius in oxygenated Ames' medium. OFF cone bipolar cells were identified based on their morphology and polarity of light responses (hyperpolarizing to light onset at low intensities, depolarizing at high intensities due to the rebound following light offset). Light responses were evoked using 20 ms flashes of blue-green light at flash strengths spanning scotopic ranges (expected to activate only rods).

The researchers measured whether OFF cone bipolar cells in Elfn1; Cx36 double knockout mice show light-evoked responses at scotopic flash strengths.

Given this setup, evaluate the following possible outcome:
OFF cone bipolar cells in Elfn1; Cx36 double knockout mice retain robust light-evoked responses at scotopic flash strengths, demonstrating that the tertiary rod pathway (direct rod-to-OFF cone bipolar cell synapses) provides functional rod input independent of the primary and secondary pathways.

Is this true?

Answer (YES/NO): YES